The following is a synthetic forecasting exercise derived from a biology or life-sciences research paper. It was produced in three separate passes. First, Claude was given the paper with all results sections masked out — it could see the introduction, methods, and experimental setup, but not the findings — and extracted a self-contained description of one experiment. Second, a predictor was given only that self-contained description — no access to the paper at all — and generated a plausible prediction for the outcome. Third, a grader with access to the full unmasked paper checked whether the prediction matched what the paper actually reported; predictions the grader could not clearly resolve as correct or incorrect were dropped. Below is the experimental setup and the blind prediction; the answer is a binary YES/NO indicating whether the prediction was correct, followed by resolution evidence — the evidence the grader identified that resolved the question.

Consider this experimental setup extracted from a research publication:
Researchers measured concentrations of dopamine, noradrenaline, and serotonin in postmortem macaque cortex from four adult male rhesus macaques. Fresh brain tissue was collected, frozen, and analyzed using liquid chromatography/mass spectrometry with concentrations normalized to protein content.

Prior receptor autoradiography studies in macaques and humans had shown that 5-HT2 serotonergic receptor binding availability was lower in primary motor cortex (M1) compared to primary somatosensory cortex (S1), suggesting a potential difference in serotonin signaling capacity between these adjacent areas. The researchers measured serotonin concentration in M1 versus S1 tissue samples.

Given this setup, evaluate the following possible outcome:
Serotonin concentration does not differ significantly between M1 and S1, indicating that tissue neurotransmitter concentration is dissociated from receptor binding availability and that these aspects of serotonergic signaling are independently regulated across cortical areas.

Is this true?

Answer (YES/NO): NO